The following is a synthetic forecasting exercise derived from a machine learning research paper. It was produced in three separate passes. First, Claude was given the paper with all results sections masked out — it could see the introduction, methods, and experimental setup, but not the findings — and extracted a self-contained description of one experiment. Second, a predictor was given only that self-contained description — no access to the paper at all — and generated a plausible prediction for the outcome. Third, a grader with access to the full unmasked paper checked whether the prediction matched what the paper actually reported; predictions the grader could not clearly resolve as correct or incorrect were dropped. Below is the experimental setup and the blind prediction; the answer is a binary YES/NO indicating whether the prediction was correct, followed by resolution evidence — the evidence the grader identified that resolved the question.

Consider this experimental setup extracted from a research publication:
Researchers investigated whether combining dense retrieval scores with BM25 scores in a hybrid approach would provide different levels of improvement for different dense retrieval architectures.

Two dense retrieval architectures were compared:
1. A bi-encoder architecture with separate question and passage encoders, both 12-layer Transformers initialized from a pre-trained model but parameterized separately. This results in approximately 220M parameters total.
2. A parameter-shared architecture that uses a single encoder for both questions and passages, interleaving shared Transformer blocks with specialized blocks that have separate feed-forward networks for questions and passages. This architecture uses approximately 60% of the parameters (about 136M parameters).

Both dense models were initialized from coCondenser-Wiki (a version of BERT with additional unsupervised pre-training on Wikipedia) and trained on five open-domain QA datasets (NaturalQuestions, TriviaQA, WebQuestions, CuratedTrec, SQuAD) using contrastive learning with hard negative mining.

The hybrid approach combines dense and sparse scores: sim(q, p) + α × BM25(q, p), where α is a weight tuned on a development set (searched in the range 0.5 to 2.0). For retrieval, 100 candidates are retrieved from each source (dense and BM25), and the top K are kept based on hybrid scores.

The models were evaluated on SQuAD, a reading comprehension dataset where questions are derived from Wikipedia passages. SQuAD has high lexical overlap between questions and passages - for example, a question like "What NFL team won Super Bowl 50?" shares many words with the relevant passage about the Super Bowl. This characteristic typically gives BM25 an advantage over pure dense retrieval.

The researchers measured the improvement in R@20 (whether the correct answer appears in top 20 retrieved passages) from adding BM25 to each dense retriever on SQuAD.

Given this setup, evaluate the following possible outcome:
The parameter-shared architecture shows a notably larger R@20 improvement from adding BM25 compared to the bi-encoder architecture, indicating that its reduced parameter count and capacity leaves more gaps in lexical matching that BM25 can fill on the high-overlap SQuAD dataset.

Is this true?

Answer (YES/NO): NO